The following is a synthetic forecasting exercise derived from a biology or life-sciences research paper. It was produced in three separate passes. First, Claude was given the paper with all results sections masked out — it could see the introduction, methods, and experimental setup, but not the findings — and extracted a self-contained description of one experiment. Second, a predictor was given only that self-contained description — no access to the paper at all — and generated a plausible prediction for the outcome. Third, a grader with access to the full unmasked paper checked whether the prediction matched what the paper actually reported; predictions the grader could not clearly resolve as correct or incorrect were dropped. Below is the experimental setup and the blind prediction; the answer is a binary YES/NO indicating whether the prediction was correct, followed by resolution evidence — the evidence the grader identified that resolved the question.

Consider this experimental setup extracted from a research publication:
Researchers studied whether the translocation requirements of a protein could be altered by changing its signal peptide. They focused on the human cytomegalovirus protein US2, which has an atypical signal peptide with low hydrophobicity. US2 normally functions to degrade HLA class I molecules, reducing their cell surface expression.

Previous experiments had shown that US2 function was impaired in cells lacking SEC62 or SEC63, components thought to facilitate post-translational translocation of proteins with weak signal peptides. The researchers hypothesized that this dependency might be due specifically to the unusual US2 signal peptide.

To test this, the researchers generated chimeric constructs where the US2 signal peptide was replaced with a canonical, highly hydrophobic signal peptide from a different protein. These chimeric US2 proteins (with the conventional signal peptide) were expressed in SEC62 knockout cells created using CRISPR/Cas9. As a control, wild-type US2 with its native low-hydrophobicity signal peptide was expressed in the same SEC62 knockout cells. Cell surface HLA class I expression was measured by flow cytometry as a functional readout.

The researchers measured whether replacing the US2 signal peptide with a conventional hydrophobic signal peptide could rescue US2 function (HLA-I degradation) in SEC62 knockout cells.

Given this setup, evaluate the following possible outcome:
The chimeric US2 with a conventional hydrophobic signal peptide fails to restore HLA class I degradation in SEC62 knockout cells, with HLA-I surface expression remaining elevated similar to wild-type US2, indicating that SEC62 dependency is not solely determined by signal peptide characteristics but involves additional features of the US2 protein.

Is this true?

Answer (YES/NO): NO